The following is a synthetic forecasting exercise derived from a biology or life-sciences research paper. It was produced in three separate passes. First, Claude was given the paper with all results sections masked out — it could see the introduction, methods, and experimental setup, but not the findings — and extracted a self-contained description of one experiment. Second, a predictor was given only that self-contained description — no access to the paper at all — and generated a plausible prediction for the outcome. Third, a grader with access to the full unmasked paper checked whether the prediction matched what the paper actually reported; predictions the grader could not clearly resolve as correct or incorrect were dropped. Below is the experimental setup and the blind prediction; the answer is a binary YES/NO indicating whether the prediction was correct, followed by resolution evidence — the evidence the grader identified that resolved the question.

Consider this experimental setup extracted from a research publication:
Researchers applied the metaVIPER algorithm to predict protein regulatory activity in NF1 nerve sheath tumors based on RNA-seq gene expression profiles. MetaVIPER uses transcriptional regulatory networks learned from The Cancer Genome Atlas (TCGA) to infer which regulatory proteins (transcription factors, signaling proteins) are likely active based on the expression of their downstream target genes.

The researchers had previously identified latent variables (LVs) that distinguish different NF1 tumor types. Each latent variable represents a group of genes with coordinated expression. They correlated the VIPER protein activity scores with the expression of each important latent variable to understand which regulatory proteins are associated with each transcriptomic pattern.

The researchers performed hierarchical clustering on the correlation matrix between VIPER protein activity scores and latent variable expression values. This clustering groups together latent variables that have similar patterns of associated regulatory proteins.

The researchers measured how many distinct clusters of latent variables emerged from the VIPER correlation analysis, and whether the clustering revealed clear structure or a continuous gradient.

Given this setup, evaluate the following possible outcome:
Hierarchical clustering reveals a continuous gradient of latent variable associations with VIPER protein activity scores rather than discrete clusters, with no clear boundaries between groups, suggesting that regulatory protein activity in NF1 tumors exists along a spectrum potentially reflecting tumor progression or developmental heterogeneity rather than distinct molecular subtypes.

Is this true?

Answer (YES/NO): NO